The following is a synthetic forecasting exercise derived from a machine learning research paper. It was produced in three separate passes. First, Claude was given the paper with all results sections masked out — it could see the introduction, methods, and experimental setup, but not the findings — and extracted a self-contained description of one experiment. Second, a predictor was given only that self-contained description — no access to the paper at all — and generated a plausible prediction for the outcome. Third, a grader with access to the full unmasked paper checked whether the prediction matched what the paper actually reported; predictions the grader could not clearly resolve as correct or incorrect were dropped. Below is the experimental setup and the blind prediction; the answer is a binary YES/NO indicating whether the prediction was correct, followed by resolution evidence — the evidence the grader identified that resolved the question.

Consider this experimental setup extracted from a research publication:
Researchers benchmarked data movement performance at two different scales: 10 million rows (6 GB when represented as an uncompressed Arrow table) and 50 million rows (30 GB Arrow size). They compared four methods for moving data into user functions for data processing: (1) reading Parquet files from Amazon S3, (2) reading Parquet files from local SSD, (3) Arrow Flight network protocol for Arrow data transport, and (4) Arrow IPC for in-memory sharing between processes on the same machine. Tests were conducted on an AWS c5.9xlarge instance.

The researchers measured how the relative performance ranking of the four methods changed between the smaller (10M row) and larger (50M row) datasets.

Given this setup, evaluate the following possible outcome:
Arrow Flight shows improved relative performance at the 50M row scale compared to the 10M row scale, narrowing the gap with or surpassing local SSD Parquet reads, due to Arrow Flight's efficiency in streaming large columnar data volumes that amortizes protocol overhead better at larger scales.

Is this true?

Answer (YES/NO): NO